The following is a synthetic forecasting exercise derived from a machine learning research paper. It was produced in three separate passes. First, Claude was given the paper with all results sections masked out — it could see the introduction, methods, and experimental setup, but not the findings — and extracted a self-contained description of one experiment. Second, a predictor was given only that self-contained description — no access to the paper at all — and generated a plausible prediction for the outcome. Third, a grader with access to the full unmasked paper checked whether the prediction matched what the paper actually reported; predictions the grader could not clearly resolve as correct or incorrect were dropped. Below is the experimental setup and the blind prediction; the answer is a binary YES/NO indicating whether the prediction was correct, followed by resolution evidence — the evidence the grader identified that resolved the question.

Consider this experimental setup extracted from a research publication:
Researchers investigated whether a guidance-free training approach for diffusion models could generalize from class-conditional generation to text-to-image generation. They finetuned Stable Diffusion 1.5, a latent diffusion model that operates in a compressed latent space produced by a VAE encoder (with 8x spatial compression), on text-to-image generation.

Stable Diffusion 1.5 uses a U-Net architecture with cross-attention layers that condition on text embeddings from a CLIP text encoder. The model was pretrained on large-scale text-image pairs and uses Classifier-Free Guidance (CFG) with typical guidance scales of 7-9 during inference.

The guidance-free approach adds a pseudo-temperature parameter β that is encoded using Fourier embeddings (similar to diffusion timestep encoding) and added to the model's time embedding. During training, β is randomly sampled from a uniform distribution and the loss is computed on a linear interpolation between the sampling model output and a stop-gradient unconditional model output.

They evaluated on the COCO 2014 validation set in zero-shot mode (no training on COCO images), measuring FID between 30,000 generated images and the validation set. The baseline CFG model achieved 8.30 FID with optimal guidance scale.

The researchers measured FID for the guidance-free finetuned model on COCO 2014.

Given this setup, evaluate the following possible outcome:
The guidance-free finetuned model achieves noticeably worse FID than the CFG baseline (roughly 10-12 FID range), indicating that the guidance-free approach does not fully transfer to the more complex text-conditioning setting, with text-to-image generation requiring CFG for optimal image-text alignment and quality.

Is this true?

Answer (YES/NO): NO